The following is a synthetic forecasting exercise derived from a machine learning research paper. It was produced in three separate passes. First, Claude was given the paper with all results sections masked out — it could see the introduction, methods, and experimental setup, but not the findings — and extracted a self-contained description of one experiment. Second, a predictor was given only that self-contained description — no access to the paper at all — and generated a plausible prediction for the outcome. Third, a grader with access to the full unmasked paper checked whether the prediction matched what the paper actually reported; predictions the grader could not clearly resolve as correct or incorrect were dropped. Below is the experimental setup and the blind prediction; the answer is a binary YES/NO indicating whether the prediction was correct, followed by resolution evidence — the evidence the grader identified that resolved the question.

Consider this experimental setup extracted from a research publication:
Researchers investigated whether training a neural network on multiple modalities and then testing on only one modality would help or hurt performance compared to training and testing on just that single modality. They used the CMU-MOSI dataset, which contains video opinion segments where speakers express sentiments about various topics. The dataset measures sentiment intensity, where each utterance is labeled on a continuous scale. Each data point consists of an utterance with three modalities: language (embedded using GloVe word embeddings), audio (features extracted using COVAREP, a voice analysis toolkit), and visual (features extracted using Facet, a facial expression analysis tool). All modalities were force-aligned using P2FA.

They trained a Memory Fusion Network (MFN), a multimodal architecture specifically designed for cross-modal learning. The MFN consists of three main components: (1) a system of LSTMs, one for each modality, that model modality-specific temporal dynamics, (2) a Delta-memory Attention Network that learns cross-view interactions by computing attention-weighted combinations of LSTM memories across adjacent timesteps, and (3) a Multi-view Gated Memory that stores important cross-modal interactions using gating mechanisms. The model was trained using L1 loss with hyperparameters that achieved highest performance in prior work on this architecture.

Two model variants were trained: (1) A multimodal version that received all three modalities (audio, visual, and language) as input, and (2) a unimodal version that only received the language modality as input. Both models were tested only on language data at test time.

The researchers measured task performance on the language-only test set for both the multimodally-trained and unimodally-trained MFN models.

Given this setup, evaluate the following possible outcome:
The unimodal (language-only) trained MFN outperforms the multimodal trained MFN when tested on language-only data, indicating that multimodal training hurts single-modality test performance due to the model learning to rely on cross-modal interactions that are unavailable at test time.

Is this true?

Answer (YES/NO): NO